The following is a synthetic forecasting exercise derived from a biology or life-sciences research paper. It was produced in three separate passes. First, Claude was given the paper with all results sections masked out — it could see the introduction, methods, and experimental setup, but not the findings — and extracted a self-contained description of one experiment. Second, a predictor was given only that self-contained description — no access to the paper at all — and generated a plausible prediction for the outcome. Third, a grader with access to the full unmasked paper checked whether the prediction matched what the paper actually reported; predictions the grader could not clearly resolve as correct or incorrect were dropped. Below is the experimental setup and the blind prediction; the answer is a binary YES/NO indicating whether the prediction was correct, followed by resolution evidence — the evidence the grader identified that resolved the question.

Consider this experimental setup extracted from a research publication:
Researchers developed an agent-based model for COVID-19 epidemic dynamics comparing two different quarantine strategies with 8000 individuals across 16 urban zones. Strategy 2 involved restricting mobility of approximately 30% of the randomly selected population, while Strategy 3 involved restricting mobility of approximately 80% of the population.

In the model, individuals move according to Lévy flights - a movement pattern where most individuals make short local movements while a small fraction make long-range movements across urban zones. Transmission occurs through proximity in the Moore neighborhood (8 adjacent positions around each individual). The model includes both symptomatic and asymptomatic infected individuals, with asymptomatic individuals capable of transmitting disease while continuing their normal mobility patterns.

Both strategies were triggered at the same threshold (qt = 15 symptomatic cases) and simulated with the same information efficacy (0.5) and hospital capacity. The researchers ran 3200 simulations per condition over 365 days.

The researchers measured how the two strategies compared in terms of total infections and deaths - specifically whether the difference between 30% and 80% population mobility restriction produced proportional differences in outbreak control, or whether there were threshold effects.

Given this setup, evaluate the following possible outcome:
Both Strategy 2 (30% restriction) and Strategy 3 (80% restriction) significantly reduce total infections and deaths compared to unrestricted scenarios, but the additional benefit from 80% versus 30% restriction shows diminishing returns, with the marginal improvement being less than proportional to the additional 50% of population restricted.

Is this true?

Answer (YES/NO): YES